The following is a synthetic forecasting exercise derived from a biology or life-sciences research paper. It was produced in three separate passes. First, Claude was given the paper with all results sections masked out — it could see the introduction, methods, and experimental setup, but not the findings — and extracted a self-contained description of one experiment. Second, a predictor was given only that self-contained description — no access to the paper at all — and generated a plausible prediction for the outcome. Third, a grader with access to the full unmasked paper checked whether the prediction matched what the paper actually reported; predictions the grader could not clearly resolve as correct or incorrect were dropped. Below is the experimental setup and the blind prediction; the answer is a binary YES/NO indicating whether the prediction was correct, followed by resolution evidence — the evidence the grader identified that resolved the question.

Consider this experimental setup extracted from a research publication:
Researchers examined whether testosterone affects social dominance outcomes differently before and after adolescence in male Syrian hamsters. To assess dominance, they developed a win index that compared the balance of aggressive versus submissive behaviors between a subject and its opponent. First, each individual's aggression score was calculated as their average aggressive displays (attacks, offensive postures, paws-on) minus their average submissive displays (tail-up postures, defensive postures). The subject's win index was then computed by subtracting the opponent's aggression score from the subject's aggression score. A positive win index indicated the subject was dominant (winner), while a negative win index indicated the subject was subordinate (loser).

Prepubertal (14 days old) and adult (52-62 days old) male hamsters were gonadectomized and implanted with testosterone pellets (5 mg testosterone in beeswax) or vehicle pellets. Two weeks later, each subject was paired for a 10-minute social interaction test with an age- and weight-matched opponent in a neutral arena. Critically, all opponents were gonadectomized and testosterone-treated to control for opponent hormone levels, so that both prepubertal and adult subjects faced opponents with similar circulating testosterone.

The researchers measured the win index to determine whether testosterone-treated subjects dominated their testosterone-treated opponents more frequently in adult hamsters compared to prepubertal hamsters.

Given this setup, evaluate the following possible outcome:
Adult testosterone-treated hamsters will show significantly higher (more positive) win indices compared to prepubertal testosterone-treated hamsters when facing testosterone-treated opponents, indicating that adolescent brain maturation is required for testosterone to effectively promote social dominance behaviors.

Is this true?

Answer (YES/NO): NO